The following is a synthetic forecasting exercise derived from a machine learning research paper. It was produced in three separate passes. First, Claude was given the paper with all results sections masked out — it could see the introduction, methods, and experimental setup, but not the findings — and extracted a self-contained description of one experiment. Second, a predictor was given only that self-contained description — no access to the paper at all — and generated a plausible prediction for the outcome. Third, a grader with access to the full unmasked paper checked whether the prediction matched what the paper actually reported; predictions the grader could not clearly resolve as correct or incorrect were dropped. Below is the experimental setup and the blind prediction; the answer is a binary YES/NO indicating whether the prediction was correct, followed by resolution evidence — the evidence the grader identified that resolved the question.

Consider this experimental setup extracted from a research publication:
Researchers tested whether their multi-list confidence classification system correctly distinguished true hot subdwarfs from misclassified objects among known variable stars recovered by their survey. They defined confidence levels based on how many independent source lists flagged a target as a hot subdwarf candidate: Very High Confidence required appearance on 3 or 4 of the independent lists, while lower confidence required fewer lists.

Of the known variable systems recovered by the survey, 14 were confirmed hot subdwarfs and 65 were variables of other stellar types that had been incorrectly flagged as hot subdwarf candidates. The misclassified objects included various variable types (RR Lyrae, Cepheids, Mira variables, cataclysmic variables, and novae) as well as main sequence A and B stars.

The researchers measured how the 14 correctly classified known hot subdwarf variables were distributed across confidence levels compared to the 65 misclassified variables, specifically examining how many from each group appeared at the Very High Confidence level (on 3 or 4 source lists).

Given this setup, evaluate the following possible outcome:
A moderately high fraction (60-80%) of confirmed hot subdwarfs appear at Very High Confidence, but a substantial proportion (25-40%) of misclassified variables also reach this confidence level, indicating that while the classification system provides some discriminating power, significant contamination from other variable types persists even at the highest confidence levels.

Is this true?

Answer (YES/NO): NO